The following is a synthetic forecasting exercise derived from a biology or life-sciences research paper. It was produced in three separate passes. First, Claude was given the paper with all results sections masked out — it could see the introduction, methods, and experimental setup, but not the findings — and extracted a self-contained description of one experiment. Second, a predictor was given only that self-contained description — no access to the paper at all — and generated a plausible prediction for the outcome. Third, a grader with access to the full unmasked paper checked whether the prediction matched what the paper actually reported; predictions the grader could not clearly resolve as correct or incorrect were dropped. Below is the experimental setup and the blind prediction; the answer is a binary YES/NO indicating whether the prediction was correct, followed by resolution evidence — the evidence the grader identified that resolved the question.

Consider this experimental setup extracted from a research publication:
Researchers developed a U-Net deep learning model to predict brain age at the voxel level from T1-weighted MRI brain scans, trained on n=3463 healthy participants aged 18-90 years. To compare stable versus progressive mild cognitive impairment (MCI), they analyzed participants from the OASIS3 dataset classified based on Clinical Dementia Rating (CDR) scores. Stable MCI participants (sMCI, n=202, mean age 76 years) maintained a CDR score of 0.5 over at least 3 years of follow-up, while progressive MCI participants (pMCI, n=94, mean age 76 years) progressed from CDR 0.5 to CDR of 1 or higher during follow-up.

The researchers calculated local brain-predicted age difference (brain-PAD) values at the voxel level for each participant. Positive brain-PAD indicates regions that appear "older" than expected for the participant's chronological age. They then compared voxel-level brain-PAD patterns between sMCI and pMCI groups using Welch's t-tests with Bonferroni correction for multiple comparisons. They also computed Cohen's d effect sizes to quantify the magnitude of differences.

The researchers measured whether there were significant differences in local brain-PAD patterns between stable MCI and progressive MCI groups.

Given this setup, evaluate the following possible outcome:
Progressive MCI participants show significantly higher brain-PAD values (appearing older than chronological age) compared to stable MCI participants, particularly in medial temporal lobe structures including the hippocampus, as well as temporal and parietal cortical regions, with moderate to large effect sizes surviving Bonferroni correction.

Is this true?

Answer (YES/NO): NO